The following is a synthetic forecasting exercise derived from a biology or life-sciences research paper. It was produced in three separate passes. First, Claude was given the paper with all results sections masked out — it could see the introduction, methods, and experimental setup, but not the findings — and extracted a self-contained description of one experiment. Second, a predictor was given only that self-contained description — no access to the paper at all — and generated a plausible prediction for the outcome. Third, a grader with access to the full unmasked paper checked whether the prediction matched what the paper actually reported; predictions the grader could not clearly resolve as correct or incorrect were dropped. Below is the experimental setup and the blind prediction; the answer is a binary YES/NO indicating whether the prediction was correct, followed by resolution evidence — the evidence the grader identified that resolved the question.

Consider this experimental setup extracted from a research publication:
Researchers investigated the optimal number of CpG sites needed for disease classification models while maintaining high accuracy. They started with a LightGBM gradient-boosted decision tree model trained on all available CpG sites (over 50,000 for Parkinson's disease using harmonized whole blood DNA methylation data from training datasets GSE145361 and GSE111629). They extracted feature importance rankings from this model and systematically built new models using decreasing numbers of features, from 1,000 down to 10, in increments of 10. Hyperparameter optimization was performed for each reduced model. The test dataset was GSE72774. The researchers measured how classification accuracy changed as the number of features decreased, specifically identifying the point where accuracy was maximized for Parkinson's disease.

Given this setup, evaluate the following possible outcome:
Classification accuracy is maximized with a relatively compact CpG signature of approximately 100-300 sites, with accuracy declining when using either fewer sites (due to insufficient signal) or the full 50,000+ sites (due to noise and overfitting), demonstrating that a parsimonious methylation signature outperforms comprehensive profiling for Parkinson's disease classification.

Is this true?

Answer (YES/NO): NO